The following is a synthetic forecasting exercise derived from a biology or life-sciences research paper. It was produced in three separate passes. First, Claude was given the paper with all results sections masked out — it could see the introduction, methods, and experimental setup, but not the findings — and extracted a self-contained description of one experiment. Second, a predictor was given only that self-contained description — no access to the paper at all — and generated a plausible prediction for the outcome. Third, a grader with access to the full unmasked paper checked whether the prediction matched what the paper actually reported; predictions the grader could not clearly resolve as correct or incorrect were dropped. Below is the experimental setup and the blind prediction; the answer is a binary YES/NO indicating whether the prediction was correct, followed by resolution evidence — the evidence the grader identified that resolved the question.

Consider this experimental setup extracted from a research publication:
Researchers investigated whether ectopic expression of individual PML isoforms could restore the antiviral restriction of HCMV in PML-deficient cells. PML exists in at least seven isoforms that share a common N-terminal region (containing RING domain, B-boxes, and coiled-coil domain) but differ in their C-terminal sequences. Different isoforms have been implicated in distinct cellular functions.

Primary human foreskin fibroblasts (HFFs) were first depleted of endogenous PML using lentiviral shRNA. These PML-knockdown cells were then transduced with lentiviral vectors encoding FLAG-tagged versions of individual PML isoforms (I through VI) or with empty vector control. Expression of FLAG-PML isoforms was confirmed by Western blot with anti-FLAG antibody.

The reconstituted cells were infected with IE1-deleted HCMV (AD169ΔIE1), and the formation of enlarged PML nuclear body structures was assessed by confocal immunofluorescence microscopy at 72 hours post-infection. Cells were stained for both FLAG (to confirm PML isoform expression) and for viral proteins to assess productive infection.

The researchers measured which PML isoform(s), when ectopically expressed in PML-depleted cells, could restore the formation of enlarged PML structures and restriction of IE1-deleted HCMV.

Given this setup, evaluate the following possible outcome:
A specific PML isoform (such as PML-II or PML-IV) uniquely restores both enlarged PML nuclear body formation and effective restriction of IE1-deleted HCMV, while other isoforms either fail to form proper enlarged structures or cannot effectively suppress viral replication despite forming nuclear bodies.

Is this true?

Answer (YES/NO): NO